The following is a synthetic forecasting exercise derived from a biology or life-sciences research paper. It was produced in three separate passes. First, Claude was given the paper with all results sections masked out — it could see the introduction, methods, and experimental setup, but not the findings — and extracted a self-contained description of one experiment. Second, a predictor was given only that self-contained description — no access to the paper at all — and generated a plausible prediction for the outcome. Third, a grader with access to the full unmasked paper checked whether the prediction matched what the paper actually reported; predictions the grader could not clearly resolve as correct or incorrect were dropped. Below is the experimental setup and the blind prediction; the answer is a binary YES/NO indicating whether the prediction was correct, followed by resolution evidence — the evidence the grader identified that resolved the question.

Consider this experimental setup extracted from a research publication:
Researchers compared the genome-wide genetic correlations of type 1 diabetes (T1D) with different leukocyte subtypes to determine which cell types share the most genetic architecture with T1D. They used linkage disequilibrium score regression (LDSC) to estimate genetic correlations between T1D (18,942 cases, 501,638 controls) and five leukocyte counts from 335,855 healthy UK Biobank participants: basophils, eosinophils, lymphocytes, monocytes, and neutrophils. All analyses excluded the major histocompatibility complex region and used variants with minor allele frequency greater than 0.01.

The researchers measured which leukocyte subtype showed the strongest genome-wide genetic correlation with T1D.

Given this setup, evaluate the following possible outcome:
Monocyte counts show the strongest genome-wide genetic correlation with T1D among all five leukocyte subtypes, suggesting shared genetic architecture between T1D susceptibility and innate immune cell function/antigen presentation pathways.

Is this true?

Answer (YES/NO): NO